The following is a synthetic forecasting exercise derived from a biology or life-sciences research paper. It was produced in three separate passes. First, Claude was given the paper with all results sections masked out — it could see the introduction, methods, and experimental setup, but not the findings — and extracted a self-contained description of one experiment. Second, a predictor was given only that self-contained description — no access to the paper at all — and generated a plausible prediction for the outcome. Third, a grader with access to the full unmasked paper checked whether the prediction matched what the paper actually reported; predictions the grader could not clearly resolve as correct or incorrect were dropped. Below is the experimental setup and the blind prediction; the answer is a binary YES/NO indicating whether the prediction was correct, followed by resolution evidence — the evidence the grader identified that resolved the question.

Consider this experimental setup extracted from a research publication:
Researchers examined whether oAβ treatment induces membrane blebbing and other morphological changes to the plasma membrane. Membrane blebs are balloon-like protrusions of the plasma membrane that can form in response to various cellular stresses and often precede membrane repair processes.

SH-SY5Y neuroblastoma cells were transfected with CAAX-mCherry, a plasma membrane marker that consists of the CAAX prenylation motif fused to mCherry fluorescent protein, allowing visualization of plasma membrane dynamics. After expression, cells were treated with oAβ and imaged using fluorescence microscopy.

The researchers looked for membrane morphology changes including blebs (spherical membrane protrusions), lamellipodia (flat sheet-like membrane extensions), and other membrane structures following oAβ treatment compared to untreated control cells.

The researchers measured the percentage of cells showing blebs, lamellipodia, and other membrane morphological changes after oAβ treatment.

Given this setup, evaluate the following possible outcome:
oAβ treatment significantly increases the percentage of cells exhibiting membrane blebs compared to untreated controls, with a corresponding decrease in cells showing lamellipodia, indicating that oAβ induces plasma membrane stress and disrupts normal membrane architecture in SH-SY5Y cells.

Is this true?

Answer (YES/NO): NO